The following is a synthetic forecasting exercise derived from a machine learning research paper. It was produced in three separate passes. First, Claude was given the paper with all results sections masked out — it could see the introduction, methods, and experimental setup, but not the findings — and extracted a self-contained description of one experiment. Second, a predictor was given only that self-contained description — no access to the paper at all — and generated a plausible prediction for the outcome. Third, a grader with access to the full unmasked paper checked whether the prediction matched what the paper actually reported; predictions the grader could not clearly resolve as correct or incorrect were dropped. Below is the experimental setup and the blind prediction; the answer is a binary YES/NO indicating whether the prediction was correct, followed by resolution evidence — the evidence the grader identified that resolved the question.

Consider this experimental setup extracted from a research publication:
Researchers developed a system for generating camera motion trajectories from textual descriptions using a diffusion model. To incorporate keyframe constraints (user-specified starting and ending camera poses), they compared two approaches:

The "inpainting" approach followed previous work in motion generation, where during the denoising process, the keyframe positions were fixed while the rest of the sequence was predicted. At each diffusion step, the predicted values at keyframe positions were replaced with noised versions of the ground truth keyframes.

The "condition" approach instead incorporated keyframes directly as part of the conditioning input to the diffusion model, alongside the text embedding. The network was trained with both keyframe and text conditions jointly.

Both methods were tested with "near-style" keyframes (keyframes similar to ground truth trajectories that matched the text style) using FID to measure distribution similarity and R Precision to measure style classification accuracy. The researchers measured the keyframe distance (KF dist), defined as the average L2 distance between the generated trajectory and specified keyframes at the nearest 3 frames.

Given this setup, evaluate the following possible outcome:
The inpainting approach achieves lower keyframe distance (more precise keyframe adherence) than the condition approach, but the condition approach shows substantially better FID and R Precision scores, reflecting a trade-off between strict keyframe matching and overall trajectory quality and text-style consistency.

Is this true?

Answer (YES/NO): NO